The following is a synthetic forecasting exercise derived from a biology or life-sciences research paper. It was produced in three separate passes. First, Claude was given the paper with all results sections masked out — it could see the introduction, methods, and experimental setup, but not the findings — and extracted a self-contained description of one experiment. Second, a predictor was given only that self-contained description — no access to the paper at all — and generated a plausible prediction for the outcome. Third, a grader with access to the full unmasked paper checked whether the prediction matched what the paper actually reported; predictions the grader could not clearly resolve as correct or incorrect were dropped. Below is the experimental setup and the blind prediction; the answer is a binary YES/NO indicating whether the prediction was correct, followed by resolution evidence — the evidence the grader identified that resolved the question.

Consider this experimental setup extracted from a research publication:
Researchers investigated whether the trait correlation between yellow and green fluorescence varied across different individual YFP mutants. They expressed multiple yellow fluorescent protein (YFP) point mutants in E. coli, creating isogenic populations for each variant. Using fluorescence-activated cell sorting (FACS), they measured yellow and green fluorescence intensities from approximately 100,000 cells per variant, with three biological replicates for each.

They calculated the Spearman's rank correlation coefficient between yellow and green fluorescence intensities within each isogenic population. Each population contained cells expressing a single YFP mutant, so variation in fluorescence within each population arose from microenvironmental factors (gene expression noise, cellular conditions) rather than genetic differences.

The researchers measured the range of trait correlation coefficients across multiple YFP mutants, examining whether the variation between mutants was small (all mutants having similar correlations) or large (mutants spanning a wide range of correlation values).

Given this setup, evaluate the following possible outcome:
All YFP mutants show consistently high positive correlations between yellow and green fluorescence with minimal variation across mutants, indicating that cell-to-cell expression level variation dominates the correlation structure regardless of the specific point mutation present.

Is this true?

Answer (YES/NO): NO